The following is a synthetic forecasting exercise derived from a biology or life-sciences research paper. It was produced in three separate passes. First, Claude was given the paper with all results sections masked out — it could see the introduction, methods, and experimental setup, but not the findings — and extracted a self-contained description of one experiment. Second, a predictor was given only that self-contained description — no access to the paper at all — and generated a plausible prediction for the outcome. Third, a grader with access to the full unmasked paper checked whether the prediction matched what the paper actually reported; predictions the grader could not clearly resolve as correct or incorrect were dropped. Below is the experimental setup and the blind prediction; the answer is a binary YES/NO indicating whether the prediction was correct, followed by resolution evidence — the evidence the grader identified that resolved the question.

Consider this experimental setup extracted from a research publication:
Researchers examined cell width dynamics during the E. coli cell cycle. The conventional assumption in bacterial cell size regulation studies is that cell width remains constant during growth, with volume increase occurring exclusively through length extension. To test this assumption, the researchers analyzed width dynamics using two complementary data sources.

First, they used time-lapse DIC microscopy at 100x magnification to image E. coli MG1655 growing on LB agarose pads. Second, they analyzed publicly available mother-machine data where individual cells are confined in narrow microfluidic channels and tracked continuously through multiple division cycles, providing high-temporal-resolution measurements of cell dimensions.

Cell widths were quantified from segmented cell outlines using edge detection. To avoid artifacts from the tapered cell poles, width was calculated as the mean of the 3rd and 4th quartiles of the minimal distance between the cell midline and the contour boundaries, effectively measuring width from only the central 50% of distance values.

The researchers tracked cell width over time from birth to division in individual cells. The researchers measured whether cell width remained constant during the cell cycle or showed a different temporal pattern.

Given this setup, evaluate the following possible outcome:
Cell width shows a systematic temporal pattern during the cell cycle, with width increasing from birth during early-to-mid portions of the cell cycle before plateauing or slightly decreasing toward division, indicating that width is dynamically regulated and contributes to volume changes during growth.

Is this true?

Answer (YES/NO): YES